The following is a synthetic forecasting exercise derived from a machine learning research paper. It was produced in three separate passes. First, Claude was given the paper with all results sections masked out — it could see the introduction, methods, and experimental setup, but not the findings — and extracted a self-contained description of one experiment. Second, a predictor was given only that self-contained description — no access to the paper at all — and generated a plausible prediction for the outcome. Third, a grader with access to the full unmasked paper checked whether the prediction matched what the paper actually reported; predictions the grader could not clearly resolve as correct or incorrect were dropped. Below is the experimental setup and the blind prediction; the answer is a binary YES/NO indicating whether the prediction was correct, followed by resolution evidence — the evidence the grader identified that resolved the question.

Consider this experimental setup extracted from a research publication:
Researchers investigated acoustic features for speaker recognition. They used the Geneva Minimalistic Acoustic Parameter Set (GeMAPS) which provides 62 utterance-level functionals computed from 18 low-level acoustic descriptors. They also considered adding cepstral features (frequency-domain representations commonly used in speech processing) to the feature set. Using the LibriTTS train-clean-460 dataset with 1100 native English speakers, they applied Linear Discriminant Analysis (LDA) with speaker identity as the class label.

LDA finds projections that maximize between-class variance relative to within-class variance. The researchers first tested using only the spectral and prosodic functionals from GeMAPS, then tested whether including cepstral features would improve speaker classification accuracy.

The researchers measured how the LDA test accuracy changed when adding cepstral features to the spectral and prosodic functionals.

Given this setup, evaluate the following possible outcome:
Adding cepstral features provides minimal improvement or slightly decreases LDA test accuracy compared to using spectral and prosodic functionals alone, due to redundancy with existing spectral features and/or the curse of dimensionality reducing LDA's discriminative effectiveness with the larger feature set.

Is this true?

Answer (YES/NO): NO